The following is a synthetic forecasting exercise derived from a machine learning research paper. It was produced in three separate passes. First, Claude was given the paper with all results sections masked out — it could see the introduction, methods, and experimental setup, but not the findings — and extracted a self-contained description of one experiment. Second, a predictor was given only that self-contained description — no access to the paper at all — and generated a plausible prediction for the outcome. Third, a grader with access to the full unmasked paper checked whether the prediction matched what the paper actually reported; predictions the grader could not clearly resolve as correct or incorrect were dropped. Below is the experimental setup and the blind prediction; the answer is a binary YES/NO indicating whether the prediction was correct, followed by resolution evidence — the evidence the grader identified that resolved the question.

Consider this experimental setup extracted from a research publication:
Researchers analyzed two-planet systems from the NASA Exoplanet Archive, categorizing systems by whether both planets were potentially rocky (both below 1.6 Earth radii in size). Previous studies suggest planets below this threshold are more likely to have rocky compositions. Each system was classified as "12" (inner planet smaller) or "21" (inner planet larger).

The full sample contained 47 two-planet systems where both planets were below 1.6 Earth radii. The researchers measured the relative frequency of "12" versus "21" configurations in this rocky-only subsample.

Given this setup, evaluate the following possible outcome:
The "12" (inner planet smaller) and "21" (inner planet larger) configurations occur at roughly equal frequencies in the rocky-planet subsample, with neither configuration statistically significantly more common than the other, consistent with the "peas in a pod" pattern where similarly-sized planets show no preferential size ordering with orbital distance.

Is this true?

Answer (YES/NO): NO